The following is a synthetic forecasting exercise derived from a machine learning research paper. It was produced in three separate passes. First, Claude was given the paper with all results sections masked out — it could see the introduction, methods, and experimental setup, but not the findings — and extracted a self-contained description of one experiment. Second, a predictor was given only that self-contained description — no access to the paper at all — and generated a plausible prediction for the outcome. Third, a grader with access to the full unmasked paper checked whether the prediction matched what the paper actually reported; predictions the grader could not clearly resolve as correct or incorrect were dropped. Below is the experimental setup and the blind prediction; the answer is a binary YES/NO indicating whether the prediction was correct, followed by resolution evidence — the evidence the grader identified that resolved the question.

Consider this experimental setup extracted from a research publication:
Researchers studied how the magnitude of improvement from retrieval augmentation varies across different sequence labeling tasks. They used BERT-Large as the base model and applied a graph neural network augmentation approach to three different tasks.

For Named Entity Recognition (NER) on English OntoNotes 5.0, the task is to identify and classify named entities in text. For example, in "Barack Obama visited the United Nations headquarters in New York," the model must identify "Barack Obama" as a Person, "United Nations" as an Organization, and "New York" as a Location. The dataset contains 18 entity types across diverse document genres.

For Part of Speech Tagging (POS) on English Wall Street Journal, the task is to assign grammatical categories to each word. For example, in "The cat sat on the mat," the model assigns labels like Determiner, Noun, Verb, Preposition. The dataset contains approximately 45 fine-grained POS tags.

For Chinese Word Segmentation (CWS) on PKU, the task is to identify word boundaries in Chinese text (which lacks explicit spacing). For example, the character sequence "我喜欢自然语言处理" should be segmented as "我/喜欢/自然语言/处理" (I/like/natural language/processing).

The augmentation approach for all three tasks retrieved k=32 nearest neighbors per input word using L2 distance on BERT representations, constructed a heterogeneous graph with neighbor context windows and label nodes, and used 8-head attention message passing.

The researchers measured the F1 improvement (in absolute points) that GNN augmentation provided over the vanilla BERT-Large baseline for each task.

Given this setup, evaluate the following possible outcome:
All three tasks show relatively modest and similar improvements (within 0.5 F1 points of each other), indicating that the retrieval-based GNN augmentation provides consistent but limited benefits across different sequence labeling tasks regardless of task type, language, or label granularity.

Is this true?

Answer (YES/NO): NO